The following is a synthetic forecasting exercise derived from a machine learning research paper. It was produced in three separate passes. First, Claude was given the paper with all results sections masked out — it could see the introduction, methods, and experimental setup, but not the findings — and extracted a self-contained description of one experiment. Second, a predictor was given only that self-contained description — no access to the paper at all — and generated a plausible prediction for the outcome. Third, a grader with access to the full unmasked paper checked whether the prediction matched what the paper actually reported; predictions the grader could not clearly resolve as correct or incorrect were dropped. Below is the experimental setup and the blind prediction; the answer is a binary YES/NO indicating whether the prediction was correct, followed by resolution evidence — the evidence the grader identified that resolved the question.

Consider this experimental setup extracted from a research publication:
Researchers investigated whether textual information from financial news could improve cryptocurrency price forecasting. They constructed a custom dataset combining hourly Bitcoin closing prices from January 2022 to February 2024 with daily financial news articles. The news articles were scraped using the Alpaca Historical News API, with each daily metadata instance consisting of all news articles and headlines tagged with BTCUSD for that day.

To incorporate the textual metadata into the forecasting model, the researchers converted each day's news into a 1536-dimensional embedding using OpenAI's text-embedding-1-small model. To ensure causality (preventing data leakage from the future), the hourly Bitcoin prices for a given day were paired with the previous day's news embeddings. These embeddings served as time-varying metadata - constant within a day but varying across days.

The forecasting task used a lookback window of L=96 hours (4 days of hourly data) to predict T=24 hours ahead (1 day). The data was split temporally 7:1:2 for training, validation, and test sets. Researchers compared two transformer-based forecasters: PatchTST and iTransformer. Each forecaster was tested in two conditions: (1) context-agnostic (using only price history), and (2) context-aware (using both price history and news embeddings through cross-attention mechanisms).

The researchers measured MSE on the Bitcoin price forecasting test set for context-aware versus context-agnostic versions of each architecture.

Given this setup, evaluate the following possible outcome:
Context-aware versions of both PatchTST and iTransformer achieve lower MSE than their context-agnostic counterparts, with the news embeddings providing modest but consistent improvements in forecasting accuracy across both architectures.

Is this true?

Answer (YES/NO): NO